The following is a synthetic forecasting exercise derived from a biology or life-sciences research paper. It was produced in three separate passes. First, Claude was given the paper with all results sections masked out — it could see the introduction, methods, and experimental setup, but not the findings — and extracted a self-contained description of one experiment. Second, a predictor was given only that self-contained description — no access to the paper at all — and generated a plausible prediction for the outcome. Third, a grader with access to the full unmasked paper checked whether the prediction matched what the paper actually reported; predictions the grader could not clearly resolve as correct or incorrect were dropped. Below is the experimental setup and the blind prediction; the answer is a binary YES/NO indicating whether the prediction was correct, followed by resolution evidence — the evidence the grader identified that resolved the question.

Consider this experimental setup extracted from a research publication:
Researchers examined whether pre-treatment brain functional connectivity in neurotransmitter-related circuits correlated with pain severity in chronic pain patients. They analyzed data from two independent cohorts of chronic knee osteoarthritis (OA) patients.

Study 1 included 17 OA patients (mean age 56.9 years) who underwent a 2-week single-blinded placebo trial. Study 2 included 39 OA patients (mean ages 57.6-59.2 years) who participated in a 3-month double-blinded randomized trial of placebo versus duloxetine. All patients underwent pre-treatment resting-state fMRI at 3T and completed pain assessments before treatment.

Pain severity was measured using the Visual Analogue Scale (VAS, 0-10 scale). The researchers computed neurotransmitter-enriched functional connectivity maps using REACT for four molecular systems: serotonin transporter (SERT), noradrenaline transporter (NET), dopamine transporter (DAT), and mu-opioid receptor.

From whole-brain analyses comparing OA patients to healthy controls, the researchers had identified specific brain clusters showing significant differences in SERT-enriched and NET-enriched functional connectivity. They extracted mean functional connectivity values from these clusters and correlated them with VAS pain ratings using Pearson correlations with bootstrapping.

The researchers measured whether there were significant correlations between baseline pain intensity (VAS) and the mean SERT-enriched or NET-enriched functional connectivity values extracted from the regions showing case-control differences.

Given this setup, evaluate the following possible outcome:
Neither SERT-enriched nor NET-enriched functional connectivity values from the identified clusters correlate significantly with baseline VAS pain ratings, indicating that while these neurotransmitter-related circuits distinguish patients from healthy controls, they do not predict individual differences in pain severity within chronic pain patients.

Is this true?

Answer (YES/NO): YES